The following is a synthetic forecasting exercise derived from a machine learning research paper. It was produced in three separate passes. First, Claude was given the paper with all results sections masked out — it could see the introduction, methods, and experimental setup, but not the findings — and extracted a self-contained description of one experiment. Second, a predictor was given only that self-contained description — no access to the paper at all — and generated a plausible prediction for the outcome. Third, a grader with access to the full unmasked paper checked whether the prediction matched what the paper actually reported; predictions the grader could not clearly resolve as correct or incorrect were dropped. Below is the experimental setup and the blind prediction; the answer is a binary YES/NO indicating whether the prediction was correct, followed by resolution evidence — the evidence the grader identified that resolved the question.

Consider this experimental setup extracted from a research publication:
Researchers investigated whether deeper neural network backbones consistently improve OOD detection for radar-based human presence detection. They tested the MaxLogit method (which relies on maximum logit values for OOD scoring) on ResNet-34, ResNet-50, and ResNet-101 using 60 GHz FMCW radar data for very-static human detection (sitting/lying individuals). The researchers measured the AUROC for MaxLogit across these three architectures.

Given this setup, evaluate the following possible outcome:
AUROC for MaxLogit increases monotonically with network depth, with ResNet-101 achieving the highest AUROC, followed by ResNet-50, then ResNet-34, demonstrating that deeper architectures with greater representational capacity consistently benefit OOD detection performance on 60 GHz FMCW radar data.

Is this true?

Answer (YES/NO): NO